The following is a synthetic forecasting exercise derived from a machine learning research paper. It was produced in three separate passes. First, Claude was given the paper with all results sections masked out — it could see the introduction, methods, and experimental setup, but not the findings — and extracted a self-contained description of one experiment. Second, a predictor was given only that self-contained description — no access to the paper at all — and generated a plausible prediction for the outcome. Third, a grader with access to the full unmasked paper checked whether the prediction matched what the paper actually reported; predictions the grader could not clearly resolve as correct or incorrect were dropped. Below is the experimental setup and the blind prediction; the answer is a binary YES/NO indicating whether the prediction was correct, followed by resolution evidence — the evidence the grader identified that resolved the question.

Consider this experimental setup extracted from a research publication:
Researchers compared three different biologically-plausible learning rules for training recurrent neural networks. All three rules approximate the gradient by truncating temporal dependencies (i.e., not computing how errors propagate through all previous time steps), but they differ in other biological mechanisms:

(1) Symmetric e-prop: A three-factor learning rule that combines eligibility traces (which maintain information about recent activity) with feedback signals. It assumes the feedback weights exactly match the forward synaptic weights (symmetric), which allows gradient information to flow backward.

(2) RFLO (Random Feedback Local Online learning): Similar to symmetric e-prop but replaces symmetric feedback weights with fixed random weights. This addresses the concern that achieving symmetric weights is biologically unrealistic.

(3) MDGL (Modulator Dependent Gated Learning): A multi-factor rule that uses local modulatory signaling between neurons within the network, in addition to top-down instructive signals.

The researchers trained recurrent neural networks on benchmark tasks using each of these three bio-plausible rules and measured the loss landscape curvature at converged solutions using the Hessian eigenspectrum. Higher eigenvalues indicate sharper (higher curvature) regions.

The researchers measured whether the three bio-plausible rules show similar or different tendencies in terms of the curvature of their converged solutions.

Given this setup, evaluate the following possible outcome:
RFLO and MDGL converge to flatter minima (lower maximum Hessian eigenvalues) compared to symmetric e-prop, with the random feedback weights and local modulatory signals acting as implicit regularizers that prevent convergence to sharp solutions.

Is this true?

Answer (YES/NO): NO